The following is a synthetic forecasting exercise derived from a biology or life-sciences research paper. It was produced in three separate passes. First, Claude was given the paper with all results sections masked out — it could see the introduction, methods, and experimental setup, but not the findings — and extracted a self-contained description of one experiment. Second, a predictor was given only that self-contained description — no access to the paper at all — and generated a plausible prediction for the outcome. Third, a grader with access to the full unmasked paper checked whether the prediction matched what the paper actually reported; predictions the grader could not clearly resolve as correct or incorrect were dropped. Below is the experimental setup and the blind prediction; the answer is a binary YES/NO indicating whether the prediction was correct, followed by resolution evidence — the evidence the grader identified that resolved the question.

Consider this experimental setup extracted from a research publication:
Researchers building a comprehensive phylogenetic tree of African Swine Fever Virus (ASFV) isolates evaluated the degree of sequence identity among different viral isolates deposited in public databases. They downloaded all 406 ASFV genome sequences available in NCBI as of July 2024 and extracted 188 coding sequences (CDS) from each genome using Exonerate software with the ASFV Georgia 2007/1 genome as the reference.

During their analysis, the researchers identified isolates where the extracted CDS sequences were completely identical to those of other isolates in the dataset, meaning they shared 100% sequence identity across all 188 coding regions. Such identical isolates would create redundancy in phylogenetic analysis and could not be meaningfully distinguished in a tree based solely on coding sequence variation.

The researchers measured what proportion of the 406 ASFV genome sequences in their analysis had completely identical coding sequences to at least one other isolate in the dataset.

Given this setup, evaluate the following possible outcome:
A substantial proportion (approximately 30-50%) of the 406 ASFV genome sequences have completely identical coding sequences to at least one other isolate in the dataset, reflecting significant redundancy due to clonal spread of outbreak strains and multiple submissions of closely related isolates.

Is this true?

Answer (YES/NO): NO